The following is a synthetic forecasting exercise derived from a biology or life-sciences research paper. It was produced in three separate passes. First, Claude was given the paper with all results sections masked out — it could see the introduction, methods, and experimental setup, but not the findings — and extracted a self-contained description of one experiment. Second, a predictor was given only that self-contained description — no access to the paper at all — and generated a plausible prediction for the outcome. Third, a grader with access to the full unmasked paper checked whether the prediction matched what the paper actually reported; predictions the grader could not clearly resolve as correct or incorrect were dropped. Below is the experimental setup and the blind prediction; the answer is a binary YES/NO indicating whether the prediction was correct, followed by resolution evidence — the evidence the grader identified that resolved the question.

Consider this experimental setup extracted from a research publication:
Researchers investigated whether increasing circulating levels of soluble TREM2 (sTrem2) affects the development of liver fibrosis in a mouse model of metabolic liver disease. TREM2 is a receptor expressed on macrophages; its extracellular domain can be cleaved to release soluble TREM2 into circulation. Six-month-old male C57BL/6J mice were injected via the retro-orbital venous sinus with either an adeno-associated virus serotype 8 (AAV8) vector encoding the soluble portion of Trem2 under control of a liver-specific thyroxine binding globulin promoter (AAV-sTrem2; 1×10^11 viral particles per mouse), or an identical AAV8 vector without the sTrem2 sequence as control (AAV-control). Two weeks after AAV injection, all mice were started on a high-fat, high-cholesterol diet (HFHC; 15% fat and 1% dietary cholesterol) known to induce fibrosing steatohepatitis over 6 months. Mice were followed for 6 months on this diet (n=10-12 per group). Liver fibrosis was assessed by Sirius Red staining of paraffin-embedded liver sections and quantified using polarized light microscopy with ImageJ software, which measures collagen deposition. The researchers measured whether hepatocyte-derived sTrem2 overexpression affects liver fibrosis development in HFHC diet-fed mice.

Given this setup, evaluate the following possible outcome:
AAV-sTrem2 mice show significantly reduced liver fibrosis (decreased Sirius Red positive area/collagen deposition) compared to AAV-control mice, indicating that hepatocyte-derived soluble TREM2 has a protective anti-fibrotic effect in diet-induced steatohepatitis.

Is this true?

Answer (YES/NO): NO